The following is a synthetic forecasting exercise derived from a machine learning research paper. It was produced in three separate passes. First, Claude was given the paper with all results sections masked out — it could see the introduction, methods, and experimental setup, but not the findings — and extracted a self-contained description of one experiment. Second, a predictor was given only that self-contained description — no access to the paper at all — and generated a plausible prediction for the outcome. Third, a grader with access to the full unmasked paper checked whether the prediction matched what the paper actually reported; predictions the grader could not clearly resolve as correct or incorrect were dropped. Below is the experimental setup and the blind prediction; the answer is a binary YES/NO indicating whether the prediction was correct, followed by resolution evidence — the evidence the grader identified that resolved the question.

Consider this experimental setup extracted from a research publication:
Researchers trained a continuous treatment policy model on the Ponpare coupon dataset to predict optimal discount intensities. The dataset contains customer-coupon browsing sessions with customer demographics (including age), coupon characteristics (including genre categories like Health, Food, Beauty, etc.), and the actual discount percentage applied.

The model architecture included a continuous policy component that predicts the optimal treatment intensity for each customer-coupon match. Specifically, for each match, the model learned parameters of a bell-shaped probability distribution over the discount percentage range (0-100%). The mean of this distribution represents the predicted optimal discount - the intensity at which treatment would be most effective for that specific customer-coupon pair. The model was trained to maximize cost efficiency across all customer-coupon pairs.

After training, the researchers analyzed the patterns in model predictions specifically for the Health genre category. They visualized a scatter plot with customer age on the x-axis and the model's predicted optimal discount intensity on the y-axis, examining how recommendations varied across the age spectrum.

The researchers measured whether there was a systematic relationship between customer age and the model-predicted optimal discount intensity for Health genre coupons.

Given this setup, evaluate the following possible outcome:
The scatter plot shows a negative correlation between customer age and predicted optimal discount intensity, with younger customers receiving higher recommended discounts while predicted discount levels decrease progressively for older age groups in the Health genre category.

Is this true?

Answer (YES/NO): NO